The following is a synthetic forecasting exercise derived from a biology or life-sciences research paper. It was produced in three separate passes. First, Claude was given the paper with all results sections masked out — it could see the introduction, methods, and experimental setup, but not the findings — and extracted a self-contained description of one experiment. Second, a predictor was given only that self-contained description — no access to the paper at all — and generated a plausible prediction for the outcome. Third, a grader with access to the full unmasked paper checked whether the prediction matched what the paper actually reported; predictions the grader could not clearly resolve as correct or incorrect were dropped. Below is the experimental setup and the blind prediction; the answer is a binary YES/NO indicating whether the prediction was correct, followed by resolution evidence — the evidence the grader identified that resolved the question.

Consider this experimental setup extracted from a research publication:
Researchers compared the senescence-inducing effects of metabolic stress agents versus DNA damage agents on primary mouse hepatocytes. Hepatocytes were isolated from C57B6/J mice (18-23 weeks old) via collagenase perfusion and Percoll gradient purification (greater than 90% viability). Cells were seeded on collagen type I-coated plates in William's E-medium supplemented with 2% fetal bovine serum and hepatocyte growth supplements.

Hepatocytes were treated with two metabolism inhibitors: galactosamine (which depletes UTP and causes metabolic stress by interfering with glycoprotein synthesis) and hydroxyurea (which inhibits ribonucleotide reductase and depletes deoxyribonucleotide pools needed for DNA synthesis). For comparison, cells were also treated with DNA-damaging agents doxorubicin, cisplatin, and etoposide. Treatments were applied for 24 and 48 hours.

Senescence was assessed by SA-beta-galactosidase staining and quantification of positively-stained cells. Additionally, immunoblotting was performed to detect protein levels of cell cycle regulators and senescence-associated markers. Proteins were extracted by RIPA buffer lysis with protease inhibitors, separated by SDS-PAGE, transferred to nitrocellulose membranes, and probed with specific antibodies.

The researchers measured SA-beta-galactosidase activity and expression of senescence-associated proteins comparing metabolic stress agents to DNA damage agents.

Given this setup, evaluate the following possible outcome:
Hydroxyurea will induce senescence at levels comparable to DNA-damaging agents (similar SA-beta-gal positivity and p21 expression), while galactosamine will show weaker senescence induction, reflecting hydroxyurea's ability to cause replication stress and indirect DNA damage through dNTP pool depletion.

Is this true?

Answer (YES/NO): NO